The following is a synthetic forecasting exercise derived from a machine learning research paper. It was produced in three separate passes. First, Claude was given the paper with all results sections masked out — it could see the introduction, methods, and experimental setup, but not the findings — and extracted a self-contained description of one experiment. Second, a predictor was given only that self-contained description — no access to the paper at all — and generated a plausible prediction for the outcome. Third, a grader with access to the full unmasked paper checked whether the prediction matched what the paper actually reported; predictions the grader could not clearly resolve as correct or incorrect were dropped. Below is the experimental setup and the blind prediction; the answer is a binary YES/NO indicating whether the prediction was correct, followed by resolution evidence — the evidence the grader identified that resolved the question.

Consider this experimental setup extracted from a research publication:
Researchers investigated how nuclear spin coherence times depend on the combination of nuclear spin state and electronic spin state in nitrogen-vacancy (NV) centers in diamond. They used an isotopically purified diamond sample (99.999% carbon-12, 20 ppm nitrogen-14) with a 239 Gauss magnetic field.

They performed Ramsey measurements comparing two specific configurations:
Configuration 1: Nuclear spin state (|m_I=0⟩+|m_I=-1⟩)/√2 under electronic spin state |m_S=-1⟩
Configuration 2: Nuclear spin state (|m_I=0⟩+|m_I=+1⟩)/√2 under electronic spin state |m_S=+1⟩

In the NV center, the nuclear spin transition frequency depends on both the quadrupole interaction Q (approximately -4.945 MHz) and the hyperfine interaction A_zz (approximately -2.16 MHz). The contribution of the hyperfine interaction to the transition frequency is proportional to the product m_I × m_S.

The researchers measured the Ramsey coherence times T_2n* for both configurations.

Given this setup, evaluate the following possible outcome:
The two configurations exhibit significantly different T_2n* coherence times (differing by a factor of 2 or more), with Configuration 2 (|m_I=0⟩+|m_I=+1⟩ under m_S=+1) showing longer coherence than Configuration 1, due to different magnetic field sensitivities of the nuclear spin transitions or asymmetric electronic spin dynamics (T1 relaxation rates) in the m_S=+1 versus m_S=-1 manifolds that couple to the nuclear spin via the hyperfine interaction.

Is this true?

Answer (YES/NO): NO